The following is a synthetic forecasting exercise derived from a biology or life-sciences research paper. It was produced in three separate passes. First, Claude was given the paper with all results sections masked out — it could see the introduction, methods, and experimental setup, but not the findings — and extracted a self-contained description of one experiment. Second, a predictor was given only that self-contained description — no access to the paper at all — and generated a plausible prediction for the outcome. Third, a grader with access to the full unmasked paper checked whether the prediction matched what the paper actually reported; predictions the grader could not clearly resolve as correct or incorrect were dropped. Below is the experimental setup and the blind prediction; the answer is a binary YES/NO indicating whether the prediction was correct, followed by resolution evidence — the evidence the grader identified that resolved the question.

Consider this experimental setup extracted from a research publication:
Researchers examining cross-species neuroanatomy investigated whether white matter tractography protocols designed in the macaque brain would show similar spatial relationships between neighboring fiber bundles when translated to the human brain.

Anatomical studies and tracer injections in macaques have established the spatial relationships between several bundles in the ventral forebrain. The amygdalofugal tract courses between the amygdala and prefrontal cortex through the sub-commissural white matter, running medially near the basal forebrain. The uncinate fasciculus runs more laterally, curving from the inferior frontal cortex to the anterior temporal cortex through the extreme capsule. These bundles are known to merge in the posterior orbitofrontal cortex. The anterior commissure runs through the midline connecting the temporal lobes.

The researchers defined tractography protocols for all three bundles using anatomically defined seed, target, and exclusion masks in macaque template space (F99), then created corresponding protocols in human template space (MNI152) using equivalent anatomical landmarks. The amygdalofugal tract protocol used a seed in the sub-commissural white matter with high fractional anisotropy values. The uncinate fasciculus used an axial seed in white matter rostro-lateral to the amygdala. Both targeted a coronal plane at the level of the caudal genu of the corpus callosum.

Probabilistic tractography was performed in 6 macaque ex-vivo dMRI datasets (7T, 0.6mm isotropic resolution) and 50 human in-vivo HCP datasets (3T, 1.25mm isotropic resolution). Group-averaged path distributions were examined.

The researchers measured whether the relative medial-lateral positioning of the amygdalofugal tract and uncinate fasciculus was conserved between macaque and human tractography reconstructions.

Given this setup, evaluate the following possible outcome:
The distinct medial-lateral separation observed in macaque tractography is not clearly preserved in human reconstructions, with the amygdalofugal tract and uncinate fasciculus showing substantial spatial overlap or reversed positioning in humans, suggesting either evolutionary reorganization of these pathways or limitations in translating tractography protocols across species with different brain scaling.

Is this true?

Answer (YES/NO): NO